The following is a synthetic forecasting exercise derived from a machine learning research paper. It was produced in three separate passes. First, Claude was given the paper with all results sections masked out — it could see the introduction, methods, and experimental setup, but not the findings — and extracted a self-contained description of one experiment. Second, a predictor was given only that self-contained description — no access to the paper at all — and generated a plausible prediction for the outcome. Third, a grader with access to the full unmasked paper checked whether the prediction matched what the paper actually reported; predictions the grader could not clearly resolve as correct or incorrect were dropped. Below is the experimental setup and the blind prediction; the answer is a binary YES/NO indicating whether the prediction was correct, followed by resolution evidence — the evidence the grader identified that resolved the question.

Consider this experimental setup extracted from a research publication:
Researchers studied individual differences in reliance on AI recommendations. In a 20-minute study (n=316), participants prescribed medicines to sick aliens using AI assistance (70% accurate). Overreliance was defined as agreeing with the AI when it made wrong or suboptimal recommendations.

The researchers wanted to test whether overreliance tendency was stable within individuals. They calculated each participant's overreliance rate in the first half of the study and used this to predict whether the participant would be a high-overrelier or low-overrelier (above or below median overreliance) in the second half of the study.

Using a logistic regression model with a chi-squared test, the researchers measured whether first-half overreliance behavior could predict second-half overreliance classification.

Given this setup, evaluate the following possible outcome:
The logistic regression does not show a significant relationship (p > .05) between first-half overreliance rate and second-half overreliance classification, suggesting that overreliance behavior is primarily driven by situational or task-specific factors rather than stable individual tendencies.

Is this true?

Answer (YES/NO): NO